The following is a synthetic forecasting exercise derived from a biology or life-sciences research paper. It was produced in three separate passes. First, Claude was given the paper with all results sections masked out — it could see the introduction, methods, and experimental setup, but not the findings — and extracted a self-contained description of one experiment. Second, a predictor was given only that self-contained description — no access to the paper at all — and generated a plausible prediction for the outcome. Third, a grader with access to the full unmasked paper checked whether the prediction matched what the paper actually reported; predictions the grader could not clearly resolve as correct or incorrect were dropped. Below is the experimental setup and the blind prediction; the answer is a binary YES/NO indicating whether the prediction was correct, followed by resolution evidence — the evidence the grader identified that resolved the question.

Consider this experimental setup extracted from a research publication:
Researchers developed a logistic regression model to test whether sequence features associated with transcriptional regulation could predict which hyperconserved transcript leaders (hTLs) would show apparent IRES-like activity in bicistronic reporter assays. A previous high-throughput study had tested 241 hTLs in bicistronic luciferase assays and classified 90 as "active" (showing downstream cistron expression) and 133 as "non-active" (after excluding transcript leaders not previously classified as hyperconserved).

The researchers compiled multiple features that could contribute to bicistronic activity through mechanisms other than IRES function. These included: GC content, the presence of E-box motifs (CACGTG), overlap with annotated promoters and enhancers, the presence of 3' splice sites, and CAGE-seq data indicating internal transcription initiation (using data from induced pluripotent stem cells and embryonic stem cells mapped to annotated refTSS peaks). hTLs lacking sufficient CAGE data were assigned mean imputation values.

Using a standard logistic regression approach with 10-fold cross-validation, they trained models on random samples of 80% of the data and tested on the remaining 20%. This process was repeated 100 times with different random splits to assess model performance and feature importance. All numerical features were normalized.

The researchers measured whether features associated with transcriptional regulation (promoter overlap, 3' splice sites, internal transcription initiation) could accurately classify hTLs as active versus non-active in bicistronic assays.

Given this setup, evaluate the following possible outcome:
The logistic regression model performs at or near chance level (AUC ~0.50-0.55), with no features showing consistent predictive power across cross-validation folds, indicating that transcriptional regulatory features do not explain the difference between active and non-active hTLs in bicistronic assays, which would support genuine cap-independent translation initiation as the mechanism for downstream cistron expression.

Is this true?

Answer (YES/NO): NO